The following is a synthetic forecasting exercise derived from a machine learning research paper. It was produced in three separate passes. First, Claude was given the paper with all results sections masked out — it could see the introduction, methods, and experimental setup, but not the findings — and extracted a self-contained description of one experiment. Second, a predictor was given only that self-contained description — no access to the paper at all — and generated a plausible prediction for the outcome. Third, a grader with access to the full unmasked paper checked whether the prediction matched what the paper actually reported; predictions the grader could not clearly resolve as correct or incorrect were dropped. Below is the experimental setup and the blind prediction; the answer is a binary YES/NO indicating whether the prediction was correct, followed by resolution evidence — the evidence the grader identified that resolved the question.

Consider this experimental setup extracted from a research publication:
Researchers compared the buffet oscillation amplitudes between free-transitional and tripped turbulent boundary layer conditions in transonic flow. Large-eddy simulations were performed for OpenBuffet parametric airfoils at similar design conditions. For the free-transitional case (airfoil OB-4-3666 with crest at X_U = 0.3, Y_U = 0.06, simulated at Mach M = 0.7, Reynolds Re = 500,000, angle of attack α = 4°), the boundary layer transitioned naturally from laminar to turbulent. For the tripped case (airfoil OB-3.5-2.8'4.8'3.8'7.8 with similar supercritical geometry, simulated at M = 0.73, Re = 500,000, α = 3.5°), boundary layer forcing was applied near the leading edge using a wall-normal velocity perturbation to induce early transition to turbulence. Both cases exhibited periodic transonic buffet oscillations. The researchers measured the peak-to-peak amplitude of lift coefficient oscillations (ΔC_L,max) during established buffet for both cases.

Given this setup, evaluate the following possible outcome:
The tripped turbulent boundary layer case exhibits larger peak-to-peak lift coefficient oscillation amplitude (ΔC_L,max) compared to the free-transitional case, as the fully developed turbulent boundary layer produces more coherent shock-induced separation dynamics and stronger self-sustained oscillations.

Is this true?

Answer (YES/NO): NO